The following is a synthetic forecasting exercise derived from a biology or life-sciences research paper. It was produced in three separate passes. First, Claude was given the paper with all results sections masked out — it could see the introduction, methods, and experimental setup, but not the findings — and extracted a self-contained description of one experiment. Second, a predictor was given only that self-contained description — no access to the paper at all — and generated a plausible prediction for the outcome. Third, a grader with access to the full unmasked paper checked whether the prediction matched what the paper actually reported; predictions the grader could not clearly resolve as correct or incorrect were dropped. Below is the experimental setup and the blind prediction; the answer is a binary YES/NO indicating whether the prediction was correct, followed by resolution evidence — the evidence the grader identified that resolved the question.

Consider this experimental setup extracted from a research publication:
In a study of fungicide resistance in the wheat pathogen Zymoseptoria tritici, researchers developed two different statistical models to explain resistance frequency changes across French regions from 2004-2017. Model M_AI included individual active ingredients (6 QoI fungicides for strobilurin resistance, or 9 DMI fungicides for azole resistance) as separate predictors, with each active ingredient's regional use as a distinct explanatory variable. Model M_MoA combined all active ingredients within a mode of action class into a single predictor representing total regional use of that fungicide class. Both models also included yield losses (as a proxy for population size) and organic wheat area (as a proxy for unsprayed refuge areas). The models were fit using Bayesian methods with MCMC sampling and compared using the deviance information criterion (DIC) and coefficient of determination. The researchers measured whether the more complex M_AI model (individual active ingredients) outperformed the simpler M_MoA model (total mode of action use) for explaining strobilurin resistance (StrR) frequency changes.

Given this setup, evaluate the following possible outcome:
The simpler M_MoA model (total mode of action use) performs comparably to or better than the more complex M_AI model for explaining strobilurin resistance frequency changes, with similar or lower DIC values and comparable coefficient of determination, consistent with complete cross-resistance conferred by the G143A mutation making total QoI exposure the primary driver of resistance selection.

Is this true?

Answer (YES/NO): YES